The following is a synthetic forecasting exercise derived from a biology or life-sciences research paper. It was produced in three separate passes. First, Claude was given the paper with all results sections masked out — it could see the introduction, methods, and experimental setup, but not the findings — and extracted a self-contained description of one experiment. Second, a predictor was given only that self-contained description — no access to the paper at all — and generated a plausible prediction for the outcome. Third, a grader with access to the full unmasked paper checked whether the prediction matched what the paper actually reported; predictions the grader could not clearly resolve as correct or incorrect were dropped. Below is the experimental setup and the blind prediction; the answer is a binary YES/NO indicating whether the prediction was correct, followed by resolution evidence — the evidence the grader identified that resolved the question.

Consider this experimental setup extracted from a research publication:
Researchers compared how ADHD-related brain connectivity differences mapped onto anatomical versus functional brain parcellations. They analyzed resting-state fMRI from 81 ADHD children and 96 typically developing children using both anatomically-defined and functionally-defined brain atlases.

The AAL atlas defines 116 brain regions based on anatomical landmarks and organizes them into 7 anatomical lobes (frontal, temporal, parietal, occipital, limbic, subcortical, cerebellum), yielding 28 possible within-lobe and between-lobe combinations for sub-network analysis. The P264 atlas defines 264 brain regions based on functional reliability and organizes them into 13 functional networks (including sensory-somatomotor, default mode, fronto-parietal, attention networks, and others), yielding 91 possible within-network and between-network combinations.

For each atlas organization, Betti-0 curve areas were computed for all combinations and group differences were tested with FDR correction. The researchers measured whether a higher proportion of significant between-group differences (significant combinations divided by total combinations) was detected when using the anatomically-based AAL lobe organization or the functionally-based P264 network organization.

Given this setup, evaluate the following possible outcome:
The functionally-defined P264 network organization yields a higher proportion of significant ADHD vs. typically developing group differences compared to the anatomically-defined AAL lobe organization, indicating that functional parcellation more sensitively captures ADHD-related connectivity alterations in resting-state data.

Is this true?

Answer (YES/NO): NO